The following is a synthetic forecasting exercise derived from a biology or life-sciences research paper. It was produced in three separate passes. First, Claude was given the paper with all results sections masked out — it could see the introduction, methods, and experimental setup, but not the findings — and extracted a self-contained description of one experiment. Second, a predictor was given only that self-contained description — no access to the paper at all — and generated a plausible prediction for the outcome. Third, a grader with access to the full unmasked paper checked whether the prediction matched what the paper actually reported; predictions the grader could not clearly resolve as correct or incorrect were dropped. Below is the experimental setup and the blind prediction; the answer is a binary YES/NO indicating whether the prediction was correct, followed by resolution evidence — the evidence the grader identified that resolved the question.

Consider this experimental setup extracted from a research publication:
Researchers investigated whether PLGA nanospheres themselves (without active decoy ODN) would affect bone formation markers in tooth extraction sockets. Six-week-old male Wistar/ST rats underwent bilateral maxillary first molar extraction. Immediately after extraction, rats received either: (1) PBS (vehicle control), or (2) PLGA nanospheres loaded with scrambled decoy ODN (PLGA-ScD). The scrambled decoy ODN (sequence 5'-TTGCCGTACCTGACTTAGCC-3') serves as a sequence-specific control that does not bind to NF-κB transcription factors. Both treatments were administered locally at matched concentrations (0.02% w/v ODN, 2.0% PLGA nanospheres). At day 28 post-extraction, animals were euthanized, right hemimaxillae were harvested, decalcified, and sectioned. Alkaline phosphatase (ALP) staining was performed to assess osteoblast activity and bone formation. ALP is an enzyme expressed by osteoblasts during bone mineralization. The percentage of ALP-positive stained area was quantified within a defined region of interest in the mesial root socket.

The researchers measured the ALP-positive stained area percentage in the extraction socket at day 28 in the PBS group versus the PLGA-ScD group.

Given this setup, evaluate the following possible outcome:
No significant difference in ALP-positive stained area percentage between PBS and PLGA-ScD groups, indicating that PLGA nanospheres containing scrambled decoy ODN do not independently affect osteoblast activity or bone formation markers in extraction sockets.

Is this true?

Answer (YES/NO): YES